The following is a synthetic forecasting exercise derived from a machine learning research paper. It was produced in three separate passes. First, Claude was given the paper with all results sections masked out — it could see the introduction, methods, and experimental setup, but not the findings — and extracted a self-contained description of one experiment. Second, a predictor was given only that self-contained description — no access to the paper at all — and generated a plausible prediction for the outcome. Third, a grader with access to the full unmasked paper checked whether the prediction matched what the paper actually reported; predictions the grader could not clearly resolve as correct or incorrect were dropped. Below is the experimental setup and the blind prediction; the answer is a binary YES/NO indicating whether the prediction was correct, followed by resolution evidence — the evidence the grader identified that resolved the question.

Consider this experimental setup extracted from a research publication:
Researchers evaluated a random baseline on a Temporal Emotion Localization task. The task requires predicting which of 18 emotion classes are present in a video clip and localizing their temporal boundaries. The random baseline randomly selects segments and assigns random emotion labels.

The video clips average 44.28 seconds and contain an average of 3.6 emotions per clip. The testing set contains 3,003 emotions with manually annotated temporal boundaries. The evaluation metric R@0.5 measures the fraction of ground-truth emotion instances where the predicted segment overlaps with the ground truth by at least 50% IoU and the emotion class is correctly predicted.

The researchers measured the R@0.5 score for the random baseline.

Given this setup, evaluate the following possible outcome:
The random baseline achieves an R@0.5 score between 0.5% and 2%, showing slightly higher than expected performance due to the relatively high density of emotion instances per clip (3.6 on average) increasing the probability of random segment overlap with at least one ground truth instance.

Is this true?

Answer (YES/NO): NO